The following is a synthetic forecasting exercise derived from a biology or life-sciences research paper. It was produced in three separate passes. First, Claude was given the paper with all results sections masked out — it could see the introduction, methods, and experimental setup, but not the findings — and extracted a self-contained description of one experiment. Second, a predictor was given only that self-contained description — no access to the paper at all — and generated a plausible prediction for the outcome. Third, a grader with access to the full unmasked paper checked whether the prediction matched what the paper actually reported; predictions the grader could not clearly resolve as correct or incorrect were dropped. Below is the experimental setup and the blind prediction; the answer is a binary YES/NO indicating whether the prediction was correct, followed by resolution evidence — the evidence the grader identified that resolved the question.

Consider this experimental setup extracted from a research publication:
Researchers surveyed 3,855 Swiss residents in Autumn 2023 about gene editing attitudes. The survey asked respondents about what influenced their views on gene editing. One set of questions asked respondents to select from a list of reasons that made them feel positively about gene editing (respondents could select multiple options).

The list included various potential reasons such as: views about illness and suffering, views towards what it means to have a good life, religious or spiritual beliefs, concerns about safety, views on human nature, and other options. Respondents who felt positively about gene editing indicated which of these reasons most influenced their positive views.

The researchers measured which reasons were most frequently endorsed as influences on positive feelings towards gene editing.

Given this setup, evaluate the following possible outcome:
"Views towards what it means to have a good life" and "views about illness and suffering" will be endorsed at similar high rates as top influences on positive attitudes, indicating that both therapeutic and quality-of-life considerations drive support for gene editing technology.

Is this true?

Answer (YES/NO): YES